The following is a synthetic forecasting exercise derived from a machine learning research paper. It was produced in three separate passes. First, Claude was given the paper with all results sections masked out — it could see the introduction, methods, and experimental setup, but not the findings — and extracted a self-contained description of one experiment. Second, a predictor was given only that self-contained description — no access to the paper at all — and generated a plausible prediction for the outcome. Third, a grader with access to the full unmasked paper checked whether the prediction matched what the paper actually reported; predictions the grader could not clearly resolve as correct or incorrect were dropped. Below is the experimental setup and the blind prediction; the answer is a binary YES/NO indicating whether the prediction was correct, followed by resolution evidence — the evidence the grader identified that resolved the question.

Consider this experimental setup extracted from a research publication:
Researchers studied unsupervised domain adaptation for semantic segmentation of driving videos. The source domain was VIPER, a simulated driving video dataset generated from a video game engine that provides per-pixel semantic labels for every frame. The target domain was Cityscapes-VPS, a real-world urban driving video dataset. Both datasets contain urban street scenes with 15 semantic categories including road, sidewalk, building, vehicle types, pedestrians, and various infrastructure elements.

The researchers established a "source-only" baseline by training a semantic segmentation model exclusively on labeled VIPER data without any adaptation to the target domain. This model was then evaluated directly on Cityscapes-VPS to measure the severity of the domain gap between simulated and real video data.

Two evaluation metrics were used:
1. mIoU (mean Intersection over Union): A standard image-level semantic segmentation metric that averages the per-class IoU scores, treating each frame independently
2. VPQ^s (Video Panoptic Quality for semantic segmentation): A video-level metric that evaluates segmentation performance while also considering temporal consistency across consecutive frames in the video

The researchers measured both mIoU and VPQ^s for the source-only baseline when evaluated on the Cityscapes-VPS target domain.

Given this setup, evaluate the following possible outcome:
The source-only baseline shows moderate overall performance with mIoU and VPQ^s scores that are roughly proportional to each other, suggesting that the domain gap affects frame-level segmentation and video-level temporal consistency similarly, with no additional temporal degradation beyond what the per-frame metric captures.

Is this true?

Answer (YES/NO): YES